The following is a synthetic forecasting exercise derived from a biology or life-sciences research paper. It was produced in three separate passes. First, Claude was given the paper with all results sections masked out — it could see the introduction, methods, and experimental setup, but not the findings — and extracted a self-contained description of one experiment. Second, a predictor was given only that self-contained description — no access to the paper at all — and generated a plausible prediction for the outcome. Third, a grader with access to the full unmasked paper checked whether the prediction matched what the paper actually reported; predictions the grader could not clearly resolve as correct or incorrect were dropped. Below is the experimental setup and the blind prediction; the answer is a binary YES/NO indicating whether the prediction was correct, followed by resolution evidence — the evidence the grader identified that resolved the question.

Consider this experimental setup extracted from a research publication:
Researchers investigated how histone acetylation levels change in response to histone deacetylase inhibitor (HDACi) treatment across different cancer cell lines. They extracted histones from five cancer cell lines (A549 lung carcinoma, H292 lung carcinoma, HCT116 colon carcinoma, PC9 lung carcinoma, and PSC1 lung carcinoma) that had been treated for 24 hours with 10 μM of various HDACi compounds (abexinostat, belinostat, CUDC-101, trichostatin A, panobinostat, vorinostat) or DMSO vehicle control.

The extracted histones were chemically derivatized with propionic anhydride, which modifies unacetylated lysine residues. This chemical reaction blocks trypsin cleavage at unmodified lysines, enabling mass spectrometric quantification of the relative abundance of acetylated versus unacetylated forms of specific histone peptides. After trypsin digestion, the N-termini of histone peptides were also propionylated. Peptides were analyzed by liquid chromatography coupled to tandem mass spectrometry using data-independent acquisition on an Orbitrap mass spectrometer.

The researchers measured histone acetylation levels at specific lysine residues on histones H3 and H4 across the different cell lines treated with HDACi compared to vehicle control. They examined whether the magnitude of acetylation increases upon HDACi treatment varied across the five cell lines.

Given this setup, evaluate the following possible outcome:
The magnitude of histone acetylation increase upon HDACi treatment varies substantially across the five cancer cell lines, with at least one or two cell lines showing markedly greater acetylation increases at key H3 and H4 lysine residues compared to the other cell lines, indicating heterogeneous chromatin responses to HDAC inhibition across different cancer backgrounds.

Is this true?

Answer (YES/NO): YES